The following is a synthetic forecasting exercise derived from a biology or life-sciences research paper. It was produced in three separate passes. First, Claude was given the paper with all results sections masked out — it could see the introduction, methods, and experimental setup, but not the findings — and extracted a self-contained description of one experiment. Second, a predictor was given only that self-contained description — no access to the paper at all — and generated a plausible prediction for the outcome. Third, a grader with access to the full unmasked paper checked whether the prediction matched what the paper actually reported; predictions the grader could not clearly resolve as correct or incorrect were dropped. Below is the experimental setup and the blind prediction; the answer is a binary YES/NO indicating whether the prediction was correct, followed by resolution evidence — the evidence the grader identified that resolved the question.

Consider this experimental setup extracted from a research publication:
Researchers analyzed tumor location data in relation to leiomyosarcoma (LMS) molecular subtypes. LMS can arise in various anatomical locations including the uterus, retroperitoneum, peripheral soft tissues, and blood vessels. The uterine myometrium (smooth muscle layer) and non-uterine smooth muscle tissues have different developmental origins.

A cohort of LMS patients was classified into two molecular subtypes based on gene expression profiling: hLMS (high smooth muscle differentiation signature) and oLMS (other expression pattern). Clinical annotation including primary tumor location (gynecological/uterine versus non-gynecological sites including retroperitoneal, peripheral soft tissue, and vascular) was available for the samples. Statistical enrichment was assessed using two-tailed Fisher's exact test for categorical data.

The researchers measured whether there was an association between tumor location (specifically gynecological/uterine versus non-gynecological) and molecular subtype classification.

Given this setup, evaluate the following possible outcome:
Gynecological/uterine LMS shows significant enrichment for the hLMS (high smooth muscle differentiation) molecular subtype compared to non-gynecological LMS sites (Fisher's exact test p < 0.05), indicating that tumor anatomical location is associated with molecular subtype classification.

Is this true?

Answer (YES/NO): NO